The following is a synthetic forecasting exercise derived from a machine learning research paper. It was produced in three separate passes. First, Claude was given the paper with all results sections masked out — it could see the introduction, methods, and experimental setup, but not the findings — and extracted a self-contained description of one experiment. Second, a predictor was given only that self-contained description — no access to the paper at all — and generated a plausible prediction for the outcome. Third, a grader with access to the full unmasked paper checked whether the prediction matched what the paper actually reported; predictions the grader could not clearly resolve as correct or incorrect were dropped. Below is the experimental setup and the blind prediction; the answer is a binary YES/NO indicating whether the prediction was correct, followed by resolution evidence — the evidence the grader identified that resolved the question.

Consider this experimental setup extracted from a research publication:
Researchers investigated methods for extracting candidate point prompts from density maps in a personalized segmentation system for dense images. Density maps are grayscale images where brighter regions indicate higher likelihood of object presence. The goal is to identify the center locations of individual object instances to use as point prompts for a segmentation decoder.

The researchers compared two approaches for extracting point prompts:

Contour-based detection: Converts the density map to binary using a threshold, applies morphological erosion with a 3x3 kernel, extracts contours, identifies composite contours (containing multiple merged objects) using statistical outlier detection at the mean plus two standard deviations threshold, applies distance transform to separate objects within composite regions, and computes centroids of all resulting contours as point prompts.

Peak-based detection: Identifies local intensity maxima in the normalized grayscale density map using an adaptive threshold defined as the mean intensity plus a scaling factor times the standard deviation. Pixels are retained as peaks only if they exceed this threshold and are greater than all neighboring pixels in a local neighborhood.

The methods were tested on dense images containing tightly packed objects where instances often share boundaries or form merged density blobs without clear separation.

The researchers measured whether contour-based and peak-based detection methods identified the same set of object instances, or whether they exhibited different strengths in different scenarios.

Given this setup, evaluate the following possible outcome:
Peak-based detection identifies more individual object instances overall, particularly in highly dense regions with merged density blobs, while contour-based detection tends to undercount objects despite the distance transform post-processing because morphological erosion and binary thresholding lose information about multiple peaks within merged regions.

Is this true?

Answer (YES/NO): NO